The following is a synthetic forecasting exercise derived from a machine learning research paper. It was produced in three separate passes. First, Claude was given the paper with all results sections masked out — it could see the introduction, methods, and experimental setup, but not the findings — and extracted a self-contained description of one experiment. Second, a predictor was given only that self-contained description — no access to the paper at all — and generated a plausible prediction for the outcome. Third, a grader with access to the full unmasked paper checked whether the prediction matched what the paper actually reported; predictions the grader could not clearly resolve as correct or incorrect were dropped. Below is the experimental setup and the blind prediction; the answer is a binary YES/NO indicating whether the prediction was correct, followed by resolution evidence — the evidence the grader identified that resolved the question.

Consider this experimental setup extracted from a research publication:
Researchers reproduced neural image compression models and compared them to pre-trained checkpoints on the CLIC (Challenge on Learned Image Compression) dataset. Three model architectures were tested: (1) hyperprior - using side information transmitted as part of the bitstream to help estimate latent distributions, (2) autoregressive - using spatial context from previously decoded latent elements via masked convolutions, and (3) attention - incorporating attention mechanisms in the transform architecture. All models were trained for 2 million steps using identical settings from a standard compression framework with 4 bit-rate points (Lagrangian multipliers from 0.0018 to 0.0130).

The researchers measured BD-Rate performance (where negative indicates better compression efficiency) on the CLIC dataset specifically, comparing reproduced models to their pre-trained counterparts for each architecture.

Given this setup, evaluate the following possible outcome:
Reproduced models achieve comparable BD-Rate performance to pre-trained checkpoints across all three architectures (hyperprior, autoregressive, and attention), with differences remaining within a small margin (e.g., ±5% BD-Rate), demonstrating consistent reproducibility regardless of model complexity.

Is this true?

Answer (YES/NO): NO